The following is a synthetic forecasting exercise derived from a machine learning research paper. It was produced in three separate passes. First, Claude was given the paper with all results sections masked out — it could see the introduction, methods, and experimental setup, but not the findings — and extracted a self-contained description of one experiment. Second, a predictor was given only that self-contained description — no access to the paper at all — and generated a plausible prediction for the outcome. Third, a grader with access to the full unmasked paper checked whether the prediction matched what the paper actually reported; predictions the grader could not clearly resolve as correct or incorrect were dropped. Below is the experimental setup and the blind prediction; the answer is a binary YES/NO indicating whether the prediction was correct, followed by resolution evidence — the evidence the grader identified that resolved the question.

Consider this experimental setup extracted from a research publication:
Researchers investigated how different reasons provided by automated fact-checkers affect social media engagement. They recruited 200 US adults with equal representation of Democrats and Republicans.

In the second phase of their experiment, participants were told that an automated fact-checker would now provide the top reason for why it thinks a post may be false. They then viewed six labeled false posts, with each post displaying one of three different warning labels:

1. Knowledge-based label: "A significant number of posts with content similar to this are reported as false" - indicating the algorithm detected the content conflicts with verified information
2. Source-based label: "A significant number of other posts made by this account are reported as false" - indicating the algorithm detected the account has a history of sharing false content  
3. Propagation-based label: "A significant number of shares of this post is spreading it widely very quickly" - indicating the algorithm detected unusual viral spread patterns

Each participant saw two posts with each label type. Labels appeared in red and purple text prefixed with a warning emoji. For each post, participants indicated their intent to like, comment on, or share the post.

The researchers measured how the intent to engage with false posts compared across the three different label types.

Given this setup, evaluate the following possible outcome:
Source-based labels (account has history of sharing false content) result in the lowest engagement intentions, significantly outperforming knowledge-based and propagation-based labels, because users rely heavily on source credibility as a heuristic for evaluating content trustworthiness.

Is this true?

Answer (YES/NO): NO